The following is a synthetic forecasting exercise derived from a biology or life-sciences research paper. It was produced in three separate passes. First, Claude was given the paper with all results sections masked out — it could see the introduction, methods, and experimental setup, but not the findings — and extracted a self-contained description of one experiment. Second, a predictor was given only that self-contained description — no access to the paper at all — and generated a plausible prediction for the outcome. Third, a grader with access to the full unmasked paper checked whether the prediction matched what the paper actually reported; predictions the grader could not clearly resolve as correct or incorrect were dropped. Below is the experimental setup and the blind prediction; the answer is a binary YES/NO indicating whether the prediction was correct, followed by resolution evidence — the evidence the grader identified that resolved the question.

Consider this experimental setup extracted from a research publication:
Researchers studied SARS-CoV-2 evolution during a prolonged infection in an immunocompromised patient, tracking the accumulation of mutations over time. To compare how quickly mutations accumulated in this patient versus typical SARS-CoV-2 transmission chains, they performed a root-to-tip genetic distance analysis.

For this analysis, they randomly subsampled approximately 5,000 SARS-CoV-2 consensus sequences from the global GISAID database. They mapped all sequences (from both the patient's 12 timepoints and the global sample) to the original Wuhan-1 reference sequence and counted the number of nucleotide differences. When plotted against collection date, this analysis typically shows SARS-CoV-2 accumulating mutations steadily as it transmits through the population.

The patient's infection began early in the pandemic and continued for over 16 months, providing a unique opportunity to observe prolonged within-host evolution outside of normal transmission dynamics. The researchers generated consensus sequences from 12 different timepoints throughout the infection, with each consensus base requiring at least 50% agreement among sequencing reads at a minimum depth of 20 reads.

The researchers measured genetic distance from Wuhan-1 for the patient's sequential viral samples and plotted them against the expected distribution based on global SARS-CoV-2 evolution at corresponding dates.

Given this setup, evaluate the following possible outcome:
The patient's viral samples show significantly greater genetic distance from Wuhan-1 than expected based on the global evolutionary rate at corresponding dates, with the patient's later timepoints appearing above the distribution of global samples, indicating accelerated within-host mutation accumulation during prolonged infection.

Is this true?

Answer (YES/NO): NO